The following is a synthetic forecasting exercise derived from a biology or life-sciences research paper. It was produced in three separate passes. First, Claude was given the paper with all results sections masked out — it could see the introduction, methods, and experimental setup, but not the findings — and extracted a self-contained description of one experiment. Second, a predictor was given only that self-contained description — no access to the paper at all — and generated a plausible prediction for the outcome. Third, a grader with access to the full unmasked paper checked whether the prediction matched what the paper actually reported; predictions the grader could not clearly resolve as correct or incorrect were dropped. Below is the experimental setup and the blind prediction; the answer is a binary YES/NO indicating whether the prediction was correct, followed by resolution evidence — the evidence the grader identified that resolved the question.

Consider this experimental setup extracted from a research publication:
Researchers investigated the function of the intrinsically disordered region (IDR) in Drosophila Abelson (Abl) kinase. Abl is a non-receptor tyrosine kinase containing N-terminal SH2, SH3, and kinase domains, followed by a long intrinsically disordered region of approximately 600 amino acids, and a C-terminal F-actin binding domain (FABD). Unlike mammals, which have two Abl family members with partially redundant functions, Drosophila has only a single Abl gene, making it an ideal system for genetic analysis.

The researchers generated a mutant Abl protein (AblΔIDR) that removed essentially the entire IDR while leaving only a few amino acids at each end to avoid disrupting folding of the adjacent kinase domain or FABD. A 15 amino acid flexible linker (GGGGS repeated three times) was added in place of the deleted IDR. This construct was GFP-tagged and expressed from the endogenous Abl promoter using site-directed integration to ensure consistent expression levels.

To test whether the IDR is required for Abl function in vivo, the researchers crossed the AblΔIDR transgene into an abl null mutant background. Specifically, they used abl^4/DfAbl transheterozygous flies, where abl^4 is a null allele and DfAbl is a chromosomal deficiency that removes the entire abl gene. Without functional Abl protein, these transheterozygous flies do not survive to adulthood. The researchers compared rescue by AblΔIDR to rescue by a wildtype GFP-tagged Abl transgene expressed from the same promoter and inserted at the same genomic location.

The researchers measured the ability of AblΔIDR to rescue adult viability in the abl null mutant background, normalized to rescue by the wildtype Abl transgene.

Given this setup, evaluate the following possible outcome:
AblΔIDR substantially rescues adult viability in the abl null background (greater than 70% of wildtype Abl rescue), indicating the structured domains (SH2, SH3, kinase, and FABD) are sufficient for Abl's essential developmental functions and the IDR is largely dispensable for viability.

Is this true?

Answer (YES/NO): NO